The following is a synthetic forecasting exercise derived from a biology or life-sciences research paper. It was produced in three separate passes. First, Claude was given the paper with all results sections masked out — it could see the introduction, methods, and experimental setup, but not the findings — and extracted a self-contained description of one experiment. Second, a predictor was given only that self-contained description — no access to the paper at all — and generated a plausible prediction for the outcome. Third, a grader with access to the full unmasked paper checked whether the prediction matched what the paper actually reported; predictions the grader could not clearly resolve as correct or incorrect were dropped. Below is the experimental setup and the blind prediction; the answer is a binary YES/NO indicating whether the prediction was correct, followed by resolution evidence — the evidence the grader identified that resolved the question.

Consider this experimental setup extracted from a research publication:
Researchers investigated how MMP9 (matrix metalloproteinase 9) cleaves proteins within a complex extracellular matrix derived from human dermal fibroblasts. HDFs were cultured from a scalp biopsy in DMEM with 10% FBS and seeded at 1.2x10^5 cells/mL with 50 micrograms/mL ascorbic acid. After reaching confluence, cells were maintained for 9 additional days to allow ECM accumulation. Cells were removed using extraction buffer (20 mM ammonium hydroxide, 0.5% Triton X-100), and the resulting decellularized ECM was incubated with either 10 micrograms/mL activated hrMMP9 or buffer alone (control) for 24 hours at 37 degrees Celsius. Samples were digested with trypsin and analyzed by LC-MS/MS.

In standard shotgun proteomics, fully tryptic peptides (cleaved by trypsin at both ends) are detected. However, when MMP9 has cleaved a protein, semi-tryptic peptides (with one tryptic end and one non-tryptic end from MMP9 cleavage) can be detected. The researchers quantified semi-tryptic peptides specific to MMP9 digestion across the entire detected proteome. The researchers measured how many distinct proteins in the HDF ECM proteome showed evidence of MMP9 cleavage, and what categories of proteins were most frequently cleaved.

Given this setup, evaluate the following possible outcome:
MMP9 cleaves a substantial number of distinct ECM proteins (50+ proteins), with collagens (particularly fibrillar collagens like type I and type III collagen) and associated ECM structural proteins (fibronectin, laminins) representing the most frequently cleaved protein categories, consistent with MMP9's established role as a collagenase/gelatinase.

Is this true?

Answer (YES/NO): NO